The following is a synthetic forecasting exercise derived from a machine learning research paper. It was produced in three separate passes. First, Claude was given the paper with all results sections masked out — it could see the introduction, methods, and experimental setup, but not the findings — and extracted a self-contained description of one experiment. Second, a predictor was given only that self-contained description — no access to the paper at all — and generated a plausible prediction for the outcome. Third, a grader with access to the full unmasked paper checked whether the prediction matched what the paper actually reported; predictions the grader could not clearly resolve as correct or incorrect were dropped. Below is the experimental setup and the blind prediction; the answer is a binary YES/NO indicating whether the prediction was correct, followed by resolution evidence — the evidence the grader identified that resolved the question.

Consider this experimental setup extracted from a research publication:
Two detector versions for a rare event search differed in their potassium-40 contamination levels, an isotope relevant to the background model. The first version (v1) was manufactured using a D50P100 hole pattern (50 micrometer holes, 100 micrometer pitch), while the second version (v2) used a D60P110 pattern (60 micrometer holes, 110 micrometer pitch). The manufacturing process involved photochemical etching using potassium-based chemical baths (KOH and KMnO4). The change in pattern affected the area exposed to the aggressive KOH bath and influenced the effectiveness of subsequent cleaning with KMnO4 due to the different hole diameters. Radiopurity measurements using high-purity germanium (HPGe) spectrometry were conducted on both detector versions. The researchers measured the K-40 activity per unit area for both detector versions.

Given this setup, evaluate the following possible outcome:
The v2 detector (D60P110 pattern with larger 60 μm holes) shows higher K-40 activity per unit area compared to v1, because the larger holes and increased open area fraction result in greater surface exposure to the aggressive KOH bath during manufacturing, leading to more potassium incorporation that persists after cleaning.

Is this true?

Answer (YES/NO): NO